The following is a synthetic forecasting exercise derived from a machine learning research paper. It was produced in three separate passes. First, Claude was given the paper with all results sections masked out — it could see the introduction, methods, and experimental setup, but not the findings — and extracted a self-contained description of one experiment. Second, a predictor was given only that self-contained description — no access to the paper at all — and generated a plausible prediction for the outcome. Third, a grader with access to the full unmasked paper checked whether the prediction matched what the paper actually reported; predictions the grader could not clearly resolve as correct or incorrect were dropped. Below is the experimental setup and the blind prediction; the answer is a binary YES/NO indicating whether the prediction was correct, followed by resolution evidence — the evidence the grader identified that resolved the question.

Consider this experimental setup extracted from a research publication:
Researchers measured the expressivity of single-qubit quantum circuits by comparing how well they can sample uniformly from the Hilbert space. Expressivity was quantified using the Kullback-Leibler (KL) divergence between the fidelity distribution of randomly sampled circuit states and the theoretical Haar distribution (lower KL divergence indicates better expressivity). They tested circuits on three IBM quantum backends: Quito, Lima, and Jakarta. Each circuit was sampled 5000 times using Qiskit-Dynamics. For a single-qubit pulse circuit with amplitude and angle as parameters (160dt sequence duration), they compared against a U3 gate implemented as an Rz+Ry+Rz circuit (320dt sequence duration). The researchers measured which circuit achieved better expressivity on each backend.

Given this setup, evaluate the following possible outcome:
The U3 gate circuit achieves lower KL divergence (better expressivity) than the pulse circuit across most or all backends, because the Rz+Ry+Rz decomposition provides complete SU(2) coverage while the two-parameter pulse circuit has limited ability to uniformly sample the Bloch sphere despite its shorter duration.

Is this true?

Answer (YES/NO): NO